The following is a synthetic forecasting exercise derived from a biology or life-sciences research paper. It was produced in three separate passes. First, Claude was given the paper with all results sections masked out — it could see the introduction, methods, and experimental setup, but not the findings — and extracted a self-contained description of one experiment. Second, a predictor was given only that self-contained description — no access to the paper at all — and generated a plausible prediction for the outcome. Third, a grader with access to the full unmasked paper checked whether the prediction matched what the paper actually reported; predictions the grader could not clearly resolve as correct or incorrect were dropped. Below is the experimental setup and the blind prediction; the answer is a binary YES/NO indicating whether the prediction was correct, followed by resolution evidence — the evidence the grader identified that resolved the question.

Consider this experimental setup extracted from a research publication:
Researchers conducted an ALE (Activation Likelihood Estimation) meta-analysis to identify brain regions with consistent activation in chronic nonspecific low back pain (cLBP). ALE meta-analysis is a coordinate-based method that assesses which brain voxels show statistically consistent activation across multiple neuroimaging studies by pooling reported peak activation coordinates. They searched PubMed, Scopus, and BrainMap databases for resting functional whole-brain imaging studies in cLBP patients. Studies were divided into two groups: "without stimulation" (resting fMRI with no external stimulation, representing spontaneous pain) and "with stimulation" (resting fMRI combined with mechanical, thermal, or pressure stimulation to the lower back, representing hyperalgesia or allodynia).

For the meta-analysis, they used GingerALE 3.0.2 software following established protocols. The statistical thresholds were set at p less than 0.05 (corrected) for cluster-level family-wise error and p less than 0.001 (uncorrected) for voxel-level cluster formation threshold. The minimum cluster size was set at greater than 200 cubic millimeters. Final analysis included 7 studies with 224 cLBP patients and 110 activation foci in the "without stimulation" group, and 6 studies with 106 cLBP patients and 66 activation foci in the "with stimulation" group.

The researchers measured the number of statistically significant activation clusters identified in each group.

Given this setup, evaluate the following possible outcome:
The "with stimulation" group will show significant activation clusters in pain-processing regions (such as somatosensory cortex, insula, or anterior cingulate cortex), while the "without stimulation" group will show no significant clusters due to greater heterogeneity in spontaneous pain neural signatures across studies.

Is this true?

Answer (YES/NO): NO